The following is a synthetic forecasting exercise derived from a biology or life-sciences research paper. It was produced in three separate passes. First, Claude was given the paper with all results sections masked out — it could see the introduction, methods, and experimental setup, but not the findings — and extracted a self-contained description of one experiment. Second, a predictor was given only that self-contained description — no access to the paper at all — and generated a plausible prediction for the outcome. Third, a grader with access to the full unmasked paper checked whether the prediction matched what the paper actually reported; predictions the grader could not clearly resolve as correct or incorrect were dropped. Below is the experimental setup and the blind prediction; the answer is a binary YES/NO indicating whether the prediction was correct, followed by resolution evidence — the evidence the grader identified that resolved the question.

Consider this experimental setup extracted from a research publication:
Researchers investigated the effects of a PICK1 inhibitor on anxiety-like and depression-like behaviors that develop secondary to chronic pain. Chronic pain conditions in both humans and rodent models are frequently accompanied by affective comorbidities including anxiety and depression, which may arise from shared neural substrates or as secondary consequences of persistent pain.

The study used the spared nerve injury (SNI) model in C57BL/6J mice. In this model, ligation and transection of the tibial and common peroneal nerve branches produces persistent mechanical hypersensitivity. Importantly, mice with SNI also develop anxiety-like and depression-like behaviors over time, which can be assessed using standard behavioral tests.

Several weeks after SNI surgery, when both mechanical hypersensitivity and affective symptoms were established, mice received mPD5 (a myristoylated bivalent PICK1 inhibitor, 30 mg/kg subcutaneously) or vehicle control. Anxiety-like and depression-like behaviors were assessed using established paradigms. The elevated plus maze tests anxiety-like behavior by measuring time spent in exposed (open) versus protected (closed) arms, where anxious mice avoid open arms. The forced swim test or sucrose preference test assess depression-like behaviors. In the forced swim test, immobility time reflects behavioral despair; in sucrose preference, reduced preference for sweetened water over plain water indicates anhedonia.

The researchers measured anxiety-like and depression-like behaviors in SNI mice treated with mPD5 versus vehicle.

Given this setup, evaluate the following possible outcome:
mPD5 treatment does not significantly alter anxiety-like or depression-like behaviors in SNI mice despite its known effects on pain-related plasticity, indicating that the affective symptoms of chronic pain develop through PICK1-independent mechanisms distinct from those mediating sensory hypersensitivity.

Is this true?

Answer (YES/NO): NO